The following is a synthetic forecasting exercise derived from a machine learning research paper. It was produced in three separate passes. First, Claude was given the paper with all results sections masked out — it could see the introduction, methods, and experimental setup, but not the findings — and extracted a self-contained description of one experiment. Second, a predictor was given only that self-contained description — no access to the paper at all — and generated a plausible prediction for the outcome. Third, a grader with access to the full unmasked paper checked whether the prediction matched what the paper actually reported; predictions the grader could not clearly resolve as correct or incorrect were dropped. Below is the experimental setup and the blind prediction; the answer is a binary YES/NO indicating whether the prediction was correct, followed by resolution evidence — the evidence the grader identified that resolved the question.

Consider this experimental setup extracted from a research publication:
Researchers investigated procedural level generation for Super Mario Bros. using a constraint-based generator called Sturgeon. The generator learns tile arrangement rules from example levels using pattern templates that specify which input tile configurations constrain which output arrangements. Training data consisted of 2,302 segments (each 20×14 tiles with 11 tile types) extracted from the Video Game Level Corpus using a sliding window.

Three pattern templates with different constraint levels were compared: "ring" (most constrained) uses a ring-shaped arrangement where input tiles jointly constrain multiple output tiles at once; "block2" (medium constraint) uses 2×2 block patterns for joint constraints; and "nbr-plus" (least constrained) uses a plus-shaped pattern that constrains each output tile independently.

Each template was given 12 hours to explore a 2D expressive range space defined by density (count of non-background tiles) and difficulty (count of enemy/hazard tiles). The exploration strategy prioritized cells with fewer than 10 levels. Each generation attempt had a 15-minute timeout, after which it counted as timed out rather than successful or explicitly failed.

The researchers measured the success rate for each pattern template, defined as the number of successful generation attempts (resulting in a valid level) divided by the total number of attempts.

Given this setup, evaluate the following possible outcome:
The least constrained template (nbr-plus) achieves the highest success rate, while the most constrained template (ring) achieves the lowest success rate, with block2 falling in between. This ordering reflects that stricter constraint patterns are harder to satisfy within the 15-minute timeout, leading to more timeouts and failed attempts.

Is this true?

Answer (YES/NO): YES